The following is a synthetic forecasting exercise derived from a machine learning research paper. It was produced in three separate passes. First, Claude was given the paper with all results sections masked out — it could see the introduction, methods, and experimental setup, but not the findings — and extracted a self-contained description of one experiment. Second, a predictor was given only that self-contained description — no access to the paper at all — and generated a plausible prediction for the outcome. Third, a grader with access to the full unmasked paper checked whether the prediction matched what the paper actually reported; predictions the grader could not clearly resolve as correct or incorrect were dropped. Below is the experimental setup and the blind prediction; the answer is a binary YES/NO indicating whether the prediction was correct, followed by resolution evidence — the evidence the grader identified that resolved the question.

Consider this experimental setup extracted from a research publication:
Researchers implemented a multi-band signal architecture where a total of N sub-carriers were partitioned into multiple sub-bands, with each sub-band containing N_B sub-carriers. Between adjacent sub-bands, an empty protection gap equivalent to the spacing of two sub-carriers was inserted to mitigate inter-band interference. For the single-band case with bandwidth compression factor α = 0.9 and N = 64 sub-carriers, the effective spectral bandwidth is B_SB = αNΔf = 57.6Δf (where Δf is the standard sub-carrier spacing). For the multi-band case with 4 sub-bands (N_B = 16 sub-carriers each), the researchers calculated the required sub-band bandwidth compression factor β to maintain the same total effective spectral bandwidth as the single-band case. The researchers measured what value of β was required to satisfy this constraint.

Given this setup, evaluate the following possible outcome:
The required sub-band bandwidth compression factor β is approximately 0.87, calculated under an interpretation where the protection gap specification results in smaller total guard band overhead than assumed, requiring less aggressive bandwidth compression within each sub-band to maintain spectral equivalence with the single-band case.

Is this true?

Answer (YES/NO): NO